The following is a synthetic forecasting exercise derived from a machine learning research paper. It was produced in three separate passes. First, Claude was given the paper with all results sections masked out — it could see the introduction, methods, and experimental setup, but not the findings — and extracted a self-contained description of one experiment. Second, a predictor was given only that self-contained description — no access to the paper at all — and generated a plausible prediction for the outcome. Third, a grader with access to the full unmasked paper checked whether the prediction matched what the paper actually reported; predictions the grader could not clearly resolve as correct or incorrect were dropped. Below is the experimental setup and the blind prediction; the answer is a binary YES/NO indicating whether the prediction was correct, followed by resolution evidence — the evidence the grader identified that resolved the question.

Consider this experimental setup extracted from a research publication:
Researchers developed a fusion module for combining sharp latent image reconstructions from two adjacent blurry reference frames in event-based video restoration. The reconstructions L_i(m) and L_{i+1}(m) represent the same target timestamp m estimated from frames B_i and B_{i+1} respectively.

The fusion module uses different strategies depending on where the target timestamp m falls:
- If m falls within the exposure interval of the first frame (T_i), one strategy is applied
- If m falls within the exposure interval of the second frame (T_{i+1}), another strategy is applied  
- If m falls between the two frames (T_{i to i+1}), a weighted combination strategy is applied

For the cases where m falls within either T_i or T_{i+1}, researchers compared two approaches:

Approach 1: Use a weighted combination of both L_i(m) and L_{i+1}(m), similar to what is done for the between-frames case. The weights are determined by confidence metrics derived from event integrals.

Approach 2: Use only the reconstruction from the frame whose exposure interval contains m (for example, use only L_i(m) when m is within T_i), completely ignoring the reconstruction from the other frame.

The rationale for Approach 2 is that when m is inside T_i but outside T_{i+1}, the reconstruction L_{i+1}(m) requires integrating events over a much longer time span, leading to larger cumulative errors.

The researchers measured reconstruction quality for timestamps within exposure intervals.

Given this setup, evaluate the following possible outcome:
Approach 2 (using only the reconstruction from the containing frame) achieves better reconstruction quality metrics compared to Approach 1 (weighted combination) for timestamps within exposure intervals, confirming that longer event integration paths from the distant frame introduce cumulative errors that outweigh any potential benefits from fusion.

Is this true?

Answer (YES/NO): YES